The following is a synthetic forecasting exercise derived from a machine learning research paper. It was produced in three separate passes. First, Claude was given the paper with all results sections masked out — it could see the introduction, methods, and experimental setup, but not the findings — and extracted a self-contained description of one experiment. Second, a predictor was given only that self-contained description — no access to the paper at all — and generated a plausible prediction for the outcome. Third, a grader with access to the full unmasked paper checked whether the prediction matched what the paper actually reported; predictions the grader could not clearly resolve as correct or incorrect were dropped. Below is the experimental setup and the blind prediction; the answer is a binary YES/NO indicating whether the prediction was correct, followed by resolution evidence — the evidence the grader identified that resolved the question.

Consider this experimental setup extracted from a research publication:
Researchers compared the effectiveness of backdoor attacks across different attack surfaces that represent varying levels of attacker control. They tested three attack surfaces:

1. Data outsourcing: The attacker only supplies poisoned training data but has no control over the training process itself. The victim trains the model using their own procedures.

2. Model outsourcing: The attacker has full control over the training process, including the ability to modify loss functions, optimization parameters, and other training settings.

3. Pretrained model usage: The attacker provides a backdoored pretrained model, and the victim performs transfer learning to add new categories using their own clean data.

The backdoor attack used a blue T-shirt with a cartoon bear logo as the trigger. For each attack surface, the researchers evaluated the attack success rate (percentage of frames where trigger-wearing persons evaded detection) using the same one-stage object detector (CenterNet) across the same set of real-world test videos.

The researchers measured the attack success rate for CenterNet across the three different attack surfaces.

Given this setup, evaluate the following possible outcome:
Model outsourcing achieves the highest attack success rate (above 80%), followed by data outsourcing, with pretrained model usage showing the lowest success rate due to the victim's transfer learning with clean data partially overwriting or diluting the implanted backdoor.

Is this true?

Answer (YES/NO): NO